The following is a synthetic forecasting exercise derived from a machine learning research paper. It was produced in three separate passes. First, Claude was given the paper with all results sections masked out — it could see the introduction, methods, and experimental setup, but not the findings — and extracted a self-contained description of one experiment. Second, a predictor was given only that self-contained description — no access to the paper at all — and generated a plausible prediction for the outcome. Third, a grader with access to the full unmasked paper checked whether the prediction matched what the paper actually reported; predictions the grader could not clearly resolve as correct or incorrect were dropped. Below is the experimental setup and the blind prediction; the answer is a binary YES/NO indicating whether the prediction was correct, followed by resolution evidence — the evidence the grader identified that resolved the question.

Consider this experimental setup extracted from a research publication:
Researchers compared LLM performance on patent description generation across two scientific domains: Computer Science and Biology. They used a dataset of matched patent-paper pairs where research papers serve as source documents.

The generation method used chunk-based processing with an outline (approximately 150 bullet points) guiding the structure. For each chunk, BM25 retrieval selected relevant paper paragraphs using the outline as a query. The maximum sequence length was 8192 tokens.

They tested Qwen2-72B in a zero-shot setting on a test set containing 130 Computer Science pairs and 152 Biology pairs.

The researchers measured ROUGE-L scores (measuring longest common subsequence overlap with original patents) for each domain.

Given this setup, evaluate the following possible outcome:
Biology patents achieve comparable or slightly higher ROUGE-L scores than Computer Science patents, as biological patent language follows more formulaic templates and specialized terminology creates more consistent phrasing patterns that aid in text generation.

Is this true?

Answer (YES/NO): YES